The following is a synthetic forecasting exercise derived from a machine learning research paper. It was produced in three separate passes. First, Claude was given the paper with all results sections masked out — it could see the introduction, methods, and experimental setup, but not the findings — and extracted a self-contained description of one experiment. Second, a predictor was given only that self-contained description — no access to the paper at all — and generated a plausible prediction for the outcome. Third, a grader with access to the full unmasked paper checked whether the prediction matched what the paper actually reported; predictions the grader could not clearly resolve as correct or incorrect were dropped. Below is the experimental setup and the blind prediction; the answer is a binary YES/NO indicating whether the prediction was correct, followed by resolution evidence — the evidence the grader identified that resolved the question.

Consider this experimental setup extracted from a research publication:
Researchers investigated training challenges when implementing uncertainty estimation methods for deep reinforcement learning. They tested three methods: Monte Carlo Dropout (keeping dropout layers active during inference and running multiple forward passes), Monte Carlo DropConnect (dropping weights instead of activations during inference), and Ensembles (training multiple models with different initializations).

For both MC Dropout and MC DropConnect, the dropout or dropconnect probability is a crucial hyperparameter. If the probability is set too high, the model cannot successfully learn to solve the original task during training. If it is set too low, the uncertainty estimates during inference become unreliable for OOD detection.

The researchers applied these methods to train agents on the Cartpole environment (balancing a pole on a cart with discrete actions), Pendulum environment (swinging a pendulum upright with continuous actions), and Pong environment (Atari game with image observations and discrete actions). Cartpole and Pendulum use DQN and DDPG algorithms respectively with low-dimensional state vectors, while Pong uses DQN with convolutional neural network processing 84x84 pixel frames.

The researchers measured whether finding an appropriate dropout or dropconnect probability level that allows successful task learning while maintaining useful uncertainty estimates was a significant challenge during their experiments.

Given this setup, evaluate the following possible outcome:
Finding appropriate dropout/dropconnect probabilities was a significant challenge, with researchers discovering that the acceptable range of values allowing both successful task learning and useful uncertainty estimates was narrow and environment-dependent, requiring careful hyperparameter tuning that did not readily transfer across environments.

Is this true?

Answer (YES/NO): NO